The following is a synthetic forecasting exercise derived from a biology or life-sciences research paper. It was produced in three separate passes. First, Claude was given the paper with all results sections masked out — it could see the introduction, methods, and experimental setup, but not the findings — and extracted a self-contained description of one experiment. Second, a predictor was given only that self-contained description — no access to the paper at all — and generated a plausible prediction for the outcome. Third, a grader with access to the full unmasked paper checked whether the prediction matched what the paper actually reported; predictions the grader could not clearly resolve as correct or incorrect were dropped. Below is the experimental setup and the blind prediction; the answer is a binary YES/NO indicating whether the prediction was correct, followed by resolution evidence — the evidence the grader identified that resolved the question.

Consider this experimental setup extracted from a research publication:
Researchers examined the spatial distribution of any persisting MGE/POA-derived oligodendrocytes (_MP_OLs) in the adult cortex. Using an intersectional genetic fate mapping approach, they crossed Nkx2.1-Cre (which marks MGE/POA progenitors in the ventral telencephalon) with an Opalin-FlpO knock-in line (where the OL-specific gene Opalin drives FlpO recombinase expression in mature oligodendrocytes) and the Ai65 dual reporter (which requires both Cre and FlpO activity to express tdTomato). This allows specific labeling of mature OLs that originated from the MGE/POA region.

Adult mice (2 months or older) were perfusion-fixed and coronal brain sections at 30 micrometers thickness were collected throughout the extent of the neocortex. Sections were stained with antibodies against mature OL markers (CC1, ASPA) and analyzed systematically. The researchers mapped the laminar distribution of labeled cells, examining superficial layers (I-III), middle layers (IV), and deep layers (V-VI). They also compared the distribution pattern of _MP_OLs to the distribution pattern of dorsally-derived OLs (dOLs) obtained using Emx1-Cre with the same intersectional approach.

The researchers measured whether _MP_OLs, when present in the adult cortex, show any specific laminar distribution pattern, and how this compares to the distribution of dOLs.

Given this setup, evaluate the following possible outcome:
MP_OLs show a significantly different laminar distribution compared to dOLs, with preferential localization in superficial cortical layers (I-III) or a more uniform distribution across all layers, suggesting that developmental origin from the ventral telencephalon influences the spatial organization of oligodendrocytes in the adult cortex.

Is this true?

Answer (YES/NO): NO